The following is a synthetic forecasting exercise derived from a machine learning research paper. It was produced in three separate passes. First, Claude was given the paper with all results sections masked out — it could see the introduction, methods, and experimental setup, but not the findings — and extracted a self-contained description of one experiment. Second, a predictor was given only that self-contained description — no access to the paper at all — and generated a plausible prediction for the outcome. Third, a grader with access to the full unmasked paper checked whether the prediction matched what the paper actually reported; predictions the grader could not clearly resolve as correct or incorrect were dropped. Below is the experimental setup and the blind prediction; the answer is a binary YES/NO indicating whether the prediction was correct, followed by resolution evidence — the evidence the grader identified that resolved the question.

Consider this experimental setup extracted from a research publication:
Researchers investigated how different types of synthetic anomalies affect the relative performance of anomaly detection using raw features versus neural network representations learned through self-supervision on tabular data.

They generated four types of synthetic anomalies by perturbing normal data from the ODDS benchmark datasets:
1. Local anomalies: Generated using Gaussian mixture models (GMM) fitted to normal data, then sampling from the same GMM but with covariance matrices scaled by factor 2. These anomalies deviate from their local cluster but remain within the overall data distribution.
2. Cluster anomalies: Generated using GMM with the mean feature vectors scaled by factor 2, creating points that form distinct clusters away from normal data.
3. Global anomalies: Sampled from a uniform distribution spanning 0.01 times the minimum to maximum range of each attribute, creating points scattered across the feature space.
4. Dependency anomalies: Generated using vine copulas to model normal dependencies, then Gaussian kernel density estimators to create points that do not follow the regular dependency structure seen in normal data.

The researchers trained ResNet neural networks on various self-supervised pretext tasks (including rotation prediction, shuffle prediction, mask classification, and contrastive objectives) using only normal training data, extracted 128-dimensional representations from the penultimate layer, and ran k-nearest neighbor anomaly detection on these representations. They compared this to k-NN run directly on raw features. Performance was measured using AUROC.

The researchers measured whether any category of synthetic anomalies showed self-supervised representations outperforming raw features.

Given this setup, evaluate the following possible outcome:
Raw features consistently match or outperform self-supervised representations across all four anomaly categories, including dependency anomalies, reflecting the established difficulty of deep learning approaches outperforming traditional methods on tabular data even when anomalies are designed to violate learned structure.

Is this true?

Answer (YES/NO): NO